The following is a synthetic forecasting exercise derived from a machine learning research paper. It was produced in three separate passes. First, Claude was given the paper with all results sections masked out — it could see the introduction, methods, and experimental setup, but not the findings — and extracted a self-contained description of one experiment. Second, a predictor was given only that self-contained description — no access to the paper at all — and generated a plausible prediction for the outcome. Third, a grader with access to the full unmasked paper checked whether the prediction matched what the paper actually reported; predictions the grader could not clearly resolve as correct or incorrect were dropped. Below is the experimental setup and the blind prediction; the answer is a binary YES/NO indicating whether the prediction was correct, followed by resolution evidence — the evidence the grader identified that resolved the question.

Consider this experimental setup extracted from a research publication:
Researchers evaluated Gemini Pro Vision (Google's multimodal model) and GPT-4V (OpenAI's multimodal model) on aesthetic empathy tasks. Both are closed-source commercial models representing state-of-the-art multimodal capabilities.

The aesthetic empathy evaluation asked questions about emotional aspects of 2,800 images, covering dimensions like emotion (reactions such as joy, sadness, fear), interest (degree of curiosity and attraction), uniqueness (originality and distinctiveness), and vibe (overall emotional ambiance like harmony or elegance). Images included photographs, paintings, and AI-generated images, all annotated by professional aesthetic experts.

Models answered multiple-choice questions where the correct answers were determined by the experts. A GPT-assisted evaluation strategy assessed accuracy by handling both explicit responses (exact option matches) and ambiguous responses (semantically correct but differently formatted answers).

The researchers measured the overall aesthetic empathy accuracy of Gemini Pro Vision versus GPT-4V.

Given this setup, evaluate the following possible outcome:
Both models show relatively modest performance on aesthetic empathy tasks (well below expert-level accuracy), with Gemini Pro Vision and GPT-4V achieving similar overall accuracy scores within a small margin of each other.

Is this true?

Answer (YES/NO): YES